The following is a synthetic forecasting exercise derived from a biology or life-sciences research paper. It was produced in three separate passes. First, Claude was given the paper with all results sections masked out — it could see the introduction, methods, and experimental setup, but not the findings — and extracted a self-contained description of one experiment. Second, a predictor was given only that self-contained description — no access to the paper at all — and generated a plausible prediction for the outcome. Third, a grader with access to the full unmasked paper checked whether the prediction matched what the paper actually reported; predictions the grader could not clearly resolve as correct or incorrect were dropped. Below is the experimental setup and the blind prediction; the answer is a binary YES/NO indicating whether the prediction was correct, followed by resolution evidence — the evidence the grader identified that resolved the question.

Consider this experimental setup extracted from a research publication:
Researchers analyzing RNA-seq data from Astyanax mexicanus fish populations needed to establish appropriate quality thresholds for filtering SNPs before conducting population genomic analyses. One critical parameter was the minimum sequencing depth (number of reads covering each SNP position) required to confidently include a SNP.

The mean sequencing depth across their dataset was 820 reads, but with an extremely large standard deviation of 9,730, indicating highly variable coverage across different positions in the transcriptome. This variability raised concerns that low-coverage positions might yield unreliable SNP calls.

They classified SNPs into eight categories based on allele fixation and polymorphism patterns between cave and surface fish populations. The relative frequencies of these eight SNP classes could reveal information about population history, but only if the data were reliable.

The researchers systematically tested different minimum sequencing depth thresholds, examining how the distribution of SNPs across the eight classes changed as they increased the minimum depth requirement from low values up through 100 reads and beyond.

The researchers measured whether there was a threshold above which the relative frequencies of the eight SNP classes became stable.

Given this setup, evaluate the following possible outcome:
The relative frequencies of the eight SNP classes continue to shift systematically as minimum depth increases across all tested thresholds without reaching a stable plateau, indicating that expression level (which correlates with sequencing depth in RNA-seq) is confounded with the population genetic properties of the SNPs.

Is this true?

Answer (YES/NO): NO